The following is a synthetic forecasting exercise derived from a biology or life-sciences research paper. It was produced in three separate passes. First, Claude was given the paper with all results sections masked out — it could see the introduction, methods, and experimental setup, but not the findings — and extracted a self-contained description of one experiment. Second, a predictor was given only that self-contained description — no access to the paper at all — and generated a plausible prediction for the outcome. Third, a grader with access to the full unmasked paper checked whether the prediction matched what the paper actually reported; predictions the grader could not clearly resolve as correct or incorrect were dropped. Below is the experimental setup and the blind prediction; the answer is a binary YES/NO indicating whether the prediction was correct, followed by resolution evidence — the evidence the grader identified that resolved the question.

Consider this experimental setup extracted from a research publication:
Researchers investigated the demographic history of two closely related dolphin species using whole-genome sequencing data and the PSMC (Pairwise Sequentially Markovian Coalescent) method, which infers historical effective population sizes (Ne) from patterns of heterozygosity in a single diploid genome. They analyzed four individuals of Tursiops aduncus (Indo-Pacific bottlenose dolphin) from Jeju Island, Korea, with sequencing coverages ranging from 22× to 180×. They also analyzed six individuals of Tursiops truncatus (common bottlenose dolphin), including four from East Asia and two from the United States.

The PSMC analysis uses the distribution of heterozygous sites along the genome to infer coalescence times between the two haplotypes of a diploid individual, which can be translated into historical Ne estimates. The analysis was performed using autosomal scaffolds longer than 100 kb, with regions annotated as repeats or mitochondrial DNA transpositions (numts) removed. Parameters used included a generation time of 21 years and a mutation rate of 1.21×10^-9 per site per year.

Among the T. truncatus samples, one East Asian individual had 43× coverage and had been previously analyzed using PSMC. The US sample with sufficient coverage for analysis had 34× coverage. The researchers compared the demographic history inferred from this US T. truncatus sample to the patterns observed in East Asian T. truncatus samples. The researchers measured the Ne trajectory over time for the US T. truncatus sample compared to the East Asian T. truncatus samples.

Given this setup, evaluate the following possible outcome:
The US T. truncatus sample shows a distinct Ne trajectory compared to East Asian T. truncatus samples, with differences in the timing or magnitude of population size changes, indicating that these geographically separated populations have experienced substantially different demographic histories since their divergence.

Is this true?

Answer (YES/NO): YES